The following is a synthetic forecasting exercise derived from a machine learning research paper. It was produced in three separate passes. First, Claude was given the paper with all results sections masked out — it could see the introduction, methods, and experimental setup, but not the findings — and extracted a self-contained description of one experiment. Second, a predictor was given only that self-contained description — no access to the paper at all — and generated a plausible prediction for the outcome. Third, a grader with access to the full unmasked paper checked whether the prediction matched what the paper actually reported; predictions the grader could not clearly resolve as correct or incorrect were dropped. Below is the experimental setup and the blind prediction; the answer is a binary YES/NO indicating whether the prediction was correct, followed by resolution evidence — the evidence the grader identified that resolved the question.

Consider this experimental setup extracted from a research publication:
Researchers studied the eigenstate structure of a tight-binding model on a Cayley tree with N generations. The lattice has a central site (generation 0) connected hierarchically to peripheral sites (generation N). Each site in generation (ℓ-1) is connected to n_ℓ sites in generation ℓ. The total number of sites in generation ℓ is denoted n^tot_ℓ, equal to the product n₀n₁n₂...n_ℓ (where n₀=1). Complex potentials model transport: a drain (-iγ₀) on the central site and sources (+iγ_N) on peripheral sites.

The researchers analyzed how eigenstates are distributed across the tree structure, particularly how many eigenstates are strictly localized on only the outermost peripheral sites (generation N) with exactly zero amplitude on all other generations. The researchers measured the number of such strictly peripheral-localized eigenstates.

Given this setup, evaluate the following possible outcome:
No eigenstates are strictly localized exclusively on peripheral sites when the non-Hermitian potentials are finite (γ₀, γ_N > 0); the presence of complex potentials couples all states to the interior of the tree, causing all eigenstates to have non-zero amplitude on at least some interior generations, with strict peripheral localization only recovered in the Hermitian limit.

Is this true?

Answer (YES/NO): NO